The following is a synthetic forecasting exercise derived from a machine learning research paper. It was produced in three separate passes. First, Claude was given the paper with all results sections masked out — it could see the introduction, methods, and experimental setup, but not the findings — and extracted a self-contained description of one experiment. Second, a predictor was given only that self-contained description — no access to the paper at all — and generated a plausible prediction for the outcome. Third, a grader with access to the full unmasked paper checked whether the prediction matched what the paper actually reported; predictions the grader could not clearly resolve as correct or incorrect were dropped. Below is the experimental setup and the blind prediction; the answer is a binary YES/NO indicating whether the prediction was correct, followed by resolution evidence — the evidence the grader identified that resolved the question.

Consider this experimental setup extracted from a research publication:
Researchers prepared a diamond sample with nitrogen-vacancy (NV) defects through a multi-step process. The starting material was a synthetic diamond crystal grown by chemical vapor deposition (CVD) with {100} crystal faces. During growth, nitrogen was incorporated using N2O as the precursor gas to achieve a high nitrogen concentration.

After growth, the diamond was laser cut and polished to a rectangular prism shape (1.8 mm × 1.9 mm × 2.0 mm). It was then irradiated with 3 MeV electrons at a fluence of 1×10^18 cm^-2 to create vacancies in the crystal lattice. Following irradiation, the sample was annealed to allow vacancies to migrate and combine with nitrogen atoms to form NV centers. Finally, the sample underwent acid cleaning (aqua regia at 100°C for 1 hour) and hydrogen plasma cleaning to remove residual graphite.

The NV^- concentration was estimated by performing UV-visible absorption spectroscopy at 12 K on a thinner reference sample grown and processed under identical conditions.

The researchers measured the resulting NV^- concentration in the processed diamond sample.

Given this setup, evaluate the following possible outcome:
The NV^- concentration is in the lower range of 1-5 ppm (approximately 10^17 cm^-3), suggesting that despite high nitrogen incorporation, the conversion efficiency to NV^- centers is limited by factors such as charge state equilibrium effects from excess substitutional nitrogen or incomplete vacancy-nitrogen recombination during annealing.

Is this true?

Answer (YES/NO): YES